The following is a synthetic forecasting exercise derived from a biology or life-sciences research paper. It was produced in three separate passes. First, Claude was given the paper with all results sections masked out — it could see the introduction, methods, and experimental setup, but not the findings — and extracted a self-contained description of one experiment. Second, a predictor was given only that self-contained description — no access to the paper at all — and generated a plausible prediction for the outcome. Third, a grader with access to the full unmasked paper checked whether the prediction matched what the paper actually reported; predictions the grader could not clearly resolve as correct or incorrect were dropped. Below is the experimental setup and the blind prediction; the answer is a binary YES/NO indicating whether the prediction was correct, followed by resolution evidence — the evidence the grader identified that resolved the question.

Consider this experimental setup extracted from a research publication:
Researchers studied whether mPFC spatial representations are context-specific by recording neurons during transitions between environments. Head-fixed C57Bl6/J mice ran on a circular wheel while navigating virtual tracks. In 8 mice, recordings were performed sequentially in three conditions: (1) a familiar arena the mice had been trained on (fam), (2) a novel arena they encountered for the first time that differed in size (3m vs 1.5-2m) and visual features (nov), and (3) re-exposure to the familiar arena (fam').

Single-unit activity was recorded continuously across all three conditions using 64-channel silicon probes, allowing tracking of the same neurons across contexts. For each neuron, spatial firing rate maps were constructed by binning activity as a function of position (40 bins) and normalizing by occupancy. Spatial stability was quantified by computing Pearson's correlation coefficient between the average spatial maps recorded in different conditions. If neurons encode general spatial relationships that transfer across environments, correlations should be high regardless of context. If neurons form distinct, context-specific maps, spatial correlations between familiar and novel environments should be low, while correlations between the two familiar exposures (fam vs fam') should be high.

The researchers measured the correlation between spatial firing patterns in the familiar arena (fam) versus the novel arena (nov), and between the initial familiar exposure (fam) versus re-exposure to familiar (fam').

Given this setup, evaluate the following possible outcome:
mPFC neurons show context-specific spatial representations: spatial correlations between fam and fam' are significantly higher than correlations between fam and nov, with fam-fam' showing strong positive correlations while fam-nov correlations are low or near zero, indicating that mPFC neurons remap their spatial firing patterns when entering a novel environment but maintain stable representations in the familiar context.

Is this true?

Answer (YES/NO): NO